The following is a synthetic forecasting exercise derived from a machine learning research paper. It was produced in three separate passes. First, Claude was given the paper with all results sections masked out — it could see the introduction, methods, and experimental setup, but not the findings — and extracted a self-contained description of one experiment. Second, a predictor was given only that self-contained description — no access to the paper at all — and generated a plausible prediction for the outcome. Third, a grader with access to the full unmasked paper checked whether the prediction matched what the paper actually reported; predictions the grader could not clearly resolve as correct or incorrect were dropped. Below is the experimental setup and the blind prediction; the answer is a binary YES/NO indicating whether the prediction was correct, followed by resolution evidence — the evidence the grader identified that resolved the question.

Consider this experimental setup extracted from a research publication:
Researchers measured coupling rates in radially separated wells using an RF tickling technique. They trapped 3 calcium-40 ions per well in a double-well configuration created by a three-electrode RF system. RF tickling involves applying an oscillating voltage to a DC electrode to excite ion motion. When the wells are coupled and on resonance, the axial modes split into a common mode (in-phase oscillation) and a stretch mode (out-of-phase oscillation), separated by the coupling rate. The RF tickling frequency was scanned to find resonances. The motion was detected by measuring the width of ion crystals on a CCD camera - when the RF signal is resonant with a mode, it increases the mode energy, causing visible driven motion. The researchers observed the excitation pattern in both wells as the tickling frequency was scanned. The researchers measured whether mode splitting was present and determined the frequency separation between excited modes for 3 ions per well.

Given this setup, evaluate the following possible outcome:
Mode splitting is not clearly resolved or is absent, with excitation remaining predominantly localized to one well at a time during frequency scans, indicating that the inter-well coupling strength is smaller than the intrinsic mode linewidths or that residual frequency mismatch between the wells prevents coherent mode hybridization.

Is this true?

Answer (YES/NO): NO